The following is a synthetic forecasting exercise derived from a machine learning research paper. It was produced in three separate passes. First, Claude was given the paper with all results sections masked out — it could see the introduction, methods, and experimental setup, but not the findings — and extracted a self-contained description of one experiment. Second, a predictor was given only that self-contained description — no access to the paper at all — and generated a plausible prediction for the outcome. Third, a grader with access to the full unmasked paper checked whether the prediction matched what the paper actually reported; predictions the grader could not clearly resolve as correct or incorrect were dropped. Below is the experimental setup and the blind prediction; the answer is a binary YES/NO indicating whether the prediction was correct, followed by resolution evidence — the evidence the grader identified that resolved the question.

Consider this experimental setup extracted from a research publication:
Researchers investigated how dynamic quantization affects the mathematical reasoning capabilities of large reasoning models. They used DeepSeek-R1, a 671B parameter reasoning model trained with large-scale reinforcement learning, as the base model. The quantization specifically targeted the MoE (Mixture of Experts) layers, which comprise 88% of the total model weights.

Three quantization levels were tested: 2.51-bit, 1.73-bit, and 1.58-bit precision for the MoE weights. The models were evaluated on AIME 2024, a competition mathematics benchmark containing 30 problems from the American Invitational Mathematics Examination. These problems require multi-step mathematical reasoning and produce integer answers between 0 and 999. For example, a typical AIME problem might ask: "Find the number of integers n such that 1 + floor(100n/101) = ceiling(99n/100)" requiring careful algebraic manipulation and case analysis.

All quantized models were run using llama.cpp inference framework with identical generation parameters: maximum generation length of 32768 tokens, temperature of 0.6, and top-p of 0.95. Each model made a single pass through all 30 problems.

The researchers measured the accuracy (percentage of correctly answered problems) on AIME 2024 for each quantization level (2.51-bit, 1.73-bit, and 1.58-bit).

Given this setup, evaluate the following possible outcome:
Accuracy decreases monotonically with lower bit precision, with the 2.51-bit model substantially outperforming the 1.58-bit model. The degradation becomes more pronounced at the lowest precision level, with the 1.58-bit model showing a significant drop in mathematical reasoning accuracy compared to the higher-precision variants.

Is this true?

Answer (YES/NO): NO